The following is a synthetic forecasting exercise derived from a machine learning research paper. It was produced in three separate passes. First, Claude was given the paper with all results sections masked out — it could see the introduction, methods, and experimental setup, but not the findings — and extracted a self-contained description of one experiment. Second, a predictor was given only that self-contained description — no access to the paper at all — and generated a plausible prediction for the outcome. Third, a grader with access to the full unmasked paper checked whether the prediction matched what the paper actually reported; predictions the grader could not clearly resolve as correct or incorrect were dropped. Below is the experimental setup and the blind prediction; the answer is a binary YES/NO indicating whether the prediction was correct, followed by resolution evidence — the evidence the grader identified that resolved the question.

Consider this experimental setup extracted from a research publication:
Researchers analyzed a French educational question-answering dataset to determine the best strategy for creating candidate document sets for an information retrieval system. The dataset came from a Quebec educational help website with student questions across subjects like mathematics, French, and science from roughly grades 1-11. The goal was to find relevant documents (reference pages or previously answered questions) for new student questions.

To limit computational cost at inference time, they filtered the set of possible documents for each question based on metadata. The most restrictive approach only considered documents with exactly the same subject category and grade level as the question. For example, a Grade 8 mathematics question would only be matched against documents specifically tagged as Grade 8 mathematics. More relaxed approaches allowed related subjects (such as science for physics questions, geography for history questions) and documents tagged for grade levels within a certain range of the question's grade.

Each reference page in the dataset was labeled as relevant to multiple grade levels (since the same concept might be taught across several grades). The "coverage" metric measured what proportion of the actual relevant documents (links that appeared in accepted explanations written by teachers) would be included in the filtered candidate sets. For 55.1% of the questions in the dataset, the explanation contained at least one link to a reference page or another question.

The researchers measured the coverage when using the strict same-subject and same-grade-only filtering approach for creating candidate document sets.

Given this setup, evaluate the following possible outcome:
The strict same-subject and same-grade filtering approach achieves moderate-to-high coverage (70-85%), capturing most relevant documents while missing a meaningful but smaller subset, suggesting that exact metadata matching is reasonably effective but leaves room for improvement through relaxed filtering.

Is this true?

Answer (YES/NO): NO